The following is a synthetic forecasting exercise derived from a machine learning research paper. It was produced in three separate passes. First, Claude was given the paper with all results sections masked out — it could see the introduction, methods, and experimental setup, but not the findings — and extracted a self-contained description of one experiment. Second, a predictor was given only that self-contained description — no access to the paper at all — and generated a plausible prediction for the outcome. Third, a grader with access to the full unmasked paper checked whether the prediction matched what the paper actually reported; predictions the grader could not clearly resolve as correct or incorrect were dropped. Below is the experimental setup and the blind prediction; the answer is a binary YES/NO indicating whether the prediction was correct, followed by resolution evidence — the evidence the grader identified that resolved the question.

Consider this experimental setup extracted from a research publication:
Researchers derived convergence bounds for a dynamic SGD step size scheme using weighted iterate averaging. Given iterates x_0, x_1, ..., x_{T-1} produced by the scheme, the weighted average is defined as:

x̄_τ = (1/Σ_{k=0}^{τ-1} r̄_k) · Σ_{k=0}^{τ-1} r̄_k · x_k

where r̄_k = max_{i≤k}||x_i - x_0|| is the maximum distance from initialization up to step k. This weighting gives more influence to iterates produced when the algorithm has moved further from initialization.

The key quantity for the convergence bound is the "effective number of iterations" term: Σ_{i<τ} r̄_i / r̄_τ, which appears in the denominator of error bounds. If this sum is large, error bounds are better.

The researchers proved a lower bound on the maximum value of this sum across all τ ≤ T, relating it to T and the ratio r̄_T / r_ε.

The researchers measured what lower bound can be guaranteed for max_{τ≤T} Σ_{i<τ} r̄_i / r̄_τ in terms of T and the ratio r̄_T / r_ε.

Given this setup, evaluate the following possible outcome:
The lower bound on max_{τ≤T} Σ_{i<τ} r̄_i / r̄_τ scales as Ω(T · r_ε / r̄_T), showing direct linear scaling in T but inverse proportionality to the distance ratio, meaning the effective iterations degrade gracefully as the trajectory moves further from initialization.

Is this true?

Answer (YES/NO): NO